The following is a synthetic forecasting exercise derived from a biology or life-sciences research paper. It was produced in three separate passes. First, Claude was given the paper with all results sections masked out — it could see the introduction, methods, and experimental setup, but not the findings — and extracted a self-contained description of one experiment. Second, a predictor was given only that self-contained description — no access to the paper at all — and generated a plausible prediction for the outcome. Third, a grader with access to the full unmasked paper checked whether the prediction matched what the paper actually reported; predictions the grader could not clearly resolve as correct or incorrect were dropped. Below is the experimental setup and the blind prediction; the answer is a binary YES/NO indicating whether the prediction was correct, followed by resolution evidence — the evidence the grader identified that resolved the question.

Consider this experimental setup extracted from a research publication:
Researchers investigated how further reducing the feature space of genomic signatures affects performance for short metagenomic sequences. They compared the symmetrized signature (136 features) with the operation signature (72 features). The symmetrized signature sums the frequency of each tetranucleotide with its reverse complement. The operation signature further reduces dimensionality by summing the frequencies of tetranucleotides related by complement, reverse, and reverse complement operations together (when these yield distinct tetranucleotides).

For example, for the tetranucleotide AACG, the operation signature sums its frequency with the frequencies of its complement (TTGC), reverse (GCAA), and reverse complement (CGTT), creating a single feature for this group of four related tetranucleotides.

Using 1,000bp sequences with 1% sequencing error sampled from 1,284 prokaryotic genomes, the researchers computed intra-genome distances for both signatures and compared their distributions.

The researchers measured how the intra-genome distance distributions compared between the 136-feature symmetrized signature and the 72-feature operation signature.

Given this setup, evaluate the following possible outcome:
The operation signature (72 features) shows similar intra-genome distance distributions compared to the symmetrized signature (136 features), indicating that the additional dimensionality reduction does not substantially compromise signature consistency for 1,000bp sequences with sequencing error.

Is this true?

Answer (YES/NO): NO